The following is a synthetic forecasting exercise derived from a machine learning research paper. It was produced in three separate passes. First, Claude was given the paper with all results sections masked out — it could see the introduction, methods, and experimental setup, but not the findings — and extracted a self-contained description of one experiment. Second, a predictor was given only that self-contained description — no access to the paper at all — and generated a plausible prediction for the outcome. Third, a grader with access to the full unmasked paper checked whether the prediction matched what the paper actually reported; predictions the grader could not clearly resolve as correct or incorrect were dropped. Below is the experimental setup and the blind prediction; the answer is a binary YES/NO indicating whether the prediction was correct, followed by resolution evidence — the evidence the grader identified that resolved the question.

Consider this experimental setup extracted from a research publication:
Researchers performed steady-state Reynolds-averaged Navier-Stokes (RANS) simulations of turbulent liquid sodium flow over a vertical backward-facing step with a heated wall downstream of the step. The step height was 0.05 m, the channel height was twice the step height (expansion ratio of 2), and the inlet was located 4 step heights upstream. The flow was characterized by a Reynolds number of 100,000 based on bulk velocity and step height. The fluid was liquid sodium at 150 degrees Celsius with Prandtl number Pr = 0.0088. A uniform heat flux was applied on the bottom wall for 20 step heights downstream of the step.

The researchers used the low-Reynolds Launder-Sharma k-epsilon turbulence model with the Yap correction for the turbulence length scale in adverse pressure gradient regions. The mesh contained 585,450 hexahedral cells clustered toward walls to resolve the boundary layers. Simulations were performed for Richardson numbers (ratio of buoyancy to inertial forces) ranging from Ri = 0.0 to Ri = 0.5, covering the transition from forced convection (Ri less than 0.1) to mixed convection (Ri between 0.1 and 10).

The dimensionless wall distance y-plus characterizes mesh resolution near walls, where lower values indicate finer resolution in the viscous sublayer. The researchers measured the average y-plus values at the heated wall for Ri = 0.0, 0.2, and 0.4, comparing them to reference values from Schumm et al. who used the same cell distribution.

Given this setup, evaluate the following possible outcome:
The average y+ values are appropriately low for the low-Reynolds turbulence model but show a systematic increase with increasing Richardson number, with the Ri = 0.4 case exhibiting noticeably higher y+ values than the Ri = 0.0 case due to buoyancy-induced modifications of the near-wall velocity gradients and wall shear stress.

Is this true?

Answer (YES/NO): YES